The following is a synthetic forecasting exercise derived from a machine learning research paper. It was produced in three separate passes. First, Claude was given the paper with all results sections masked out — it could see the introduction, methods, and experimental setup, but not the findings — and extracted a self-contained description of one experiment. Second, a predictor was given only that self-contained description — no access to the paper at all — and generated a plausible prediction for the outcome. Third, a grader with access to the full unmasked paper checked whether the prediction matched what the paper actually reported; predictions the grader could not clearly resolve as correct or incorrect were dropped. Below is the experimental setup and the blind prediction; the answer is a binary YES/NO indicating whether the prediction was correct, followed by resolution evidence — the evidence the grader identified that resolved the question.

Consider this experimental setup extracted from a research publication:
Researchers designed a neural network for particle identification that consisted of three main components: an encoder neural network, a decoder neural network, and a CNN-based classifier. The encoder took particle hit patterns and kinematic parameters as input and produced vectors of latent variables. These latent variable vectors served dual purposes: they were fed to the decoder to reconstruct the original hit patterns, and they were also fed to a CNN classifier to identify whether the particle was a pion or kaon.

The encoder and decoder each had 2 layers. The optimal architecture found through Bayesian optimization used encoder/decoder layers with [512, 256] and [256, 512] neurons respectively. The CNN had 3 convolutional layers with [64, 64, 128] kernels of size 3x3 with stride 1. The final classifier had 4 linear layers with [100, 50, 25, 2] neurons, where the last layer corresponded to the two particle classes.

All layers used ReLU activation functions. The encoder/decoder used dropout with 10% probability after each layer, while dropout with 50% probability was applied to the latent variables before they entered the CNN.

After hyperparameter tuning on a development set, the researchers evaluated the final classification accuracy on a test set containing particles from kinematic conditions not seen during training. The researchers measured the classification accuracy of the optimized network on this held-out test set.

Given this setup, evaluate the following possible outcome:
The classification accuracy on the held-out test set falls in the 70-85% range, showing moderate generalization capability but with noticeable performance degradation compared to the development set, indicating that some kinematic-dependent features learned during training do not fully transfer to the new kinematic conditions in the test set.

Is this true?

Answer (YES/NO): NO